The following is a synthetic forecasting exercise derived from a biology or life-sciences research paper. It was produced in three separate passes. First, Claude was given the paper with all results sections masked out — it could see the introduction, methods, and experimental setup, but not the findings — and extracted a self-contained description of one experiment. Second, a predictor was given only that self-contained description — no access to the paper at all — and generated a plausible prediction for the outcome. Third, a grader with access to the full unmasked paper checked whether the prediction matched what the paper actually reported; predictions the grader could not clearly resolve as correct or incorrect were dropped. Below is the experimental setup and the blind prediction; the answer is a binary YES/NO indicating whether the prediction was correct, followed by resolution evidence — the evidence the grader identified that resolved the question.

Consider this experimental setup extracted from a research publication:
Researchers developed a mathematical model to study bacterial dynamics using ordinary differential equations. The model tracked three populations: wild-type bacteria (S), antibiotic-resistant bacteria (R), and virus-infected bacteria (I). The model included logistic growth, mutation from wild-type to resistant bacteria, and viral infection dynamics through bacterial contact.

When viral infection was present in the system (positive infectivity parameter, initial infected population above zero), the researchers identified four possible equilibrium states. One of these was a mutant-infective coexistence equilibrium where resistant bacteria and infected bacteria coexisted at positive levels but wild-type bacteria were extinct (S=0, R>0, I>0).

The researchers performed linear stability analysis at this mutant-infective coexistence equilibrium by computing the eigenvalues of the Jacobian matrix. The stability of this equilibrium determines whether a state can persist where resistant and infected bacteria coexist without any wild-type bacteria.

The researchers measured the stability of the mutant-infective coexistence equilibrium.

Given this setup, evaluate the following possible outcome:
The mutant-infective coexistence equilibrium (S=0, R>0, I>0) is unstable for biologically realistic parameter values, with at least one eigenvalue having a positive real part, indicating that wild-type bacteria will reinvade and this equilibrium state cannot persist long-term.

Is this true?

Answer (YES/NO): YES